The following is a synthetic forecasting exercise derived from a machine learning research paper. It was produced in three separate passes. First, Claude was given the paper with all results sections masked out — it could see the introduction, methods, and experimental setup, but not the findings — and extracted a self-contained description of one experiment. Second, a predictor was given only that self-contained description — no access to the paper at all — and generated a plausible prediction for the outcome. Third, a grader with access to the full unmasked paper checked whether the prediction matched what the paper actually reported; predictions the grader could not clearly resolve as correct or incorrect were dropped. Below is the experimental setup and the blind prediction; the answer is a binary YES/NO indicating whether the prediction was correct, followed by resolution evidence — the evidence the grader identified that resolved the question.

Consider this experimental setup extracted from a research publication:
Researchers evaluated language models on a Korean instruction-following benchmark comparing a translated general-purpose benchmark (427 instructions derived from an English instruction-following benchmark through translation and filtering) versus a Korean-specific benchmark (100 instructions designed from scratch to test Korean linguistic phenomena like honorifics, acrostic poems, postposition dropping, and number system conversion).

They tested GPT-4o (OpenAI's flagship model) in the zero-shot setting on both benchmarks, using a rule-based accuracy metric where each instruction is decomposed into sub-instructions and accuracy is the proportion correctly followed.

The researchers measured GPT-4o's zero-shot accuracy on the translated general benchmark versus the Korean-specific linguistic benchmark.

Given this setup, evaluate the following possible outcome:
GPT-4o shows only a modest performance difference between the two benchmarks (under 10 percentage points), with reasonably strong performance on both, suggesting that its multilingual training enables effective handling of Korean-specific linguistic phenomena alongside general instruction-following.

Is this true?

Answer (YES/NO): NO